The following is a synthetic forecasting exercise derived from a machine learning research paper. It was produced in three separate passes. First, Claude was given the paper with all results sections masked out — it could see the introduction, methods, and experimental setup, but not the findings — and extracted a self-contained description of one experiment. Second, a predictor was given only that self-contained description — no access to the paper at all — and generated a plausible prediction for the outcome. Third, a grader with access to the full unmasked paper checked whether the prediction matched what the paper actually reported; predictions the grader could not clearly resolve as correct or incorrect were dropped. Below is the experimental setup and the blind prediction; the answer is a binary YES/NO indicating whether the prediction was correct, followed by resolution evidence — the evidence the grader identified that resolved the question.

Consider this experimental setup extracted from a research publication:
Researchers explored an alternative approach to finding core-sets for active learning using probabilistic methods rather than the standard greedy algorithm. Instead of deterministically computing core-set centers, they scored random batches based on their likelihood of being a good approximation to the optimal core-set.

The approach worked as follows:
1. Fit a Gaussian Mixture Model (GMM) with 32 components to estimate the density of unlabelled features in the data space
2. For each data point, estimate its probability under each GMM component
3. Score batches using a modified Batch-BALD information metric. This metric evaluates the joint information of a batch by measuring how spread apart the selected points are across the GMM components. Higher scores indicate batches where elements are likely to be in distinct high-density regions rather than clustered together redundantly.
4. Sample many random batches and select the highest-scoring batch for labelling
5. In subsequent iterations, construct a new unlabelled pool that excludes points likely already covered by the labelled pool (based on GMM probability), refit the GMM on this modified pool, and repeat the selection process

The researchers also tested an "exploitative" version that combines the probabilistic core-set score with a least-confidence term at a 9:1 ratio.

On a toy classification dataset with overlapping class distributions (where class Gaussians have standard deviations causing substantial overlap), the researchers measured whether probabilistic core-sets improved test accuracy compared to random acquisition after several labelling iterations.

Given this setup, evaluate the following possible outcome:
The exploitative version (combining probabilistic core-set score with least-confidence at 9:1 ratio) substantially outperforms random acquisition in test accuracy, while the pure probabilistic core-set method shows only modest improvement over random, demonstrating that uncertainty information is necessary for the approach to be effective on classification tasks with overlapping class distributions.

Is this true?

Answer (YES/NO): NO